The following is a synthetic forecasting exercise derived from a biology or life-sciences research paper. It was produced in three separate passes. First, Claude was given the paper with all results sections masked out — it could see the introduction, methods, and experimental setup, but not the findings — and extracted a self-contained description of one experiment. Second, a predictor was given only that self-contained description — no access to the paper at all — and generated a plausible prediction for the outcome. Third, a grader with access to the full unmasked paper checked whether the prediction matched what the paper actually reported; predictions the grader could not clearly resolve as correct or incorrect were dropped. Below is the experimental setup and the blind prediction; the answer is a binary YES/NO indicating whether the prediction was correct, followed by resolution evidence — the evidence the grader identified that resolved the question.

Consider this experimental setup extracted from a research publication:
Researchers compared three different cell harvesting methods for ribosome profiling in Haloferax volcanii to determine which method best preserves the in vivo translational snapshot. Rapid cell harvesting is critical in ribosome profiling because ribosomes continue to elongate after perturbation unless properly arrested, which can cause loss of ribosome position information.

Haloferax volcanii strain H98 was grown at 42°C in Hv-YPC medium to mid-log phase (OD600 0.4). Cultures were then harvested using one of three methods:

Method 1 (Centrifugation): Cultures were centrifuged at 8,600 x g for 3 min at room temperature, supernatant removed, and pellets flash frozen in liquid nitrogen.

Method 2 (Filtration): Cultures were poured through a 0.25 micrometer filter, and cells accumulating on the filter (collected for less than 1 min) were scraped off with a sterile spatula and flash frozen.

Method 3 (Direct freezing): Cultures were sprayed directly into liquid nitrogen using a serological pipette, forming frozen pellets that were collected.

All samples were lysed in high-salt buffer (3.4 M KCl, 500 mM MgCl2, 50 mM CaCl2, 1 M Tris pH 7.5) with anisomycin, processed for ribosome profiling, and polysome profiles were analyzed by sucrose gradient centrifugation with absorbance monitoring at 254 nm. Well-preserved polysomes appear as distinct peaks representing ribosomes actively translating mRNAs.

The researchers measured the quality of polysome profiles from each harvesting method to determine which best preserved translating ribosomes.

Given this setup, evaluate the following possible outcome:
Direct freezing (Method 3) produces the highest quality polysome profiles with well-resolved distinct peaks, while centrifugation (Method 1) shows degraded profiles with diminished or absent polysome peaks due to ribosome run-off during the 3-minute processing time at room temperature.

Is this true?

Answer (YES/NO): YES